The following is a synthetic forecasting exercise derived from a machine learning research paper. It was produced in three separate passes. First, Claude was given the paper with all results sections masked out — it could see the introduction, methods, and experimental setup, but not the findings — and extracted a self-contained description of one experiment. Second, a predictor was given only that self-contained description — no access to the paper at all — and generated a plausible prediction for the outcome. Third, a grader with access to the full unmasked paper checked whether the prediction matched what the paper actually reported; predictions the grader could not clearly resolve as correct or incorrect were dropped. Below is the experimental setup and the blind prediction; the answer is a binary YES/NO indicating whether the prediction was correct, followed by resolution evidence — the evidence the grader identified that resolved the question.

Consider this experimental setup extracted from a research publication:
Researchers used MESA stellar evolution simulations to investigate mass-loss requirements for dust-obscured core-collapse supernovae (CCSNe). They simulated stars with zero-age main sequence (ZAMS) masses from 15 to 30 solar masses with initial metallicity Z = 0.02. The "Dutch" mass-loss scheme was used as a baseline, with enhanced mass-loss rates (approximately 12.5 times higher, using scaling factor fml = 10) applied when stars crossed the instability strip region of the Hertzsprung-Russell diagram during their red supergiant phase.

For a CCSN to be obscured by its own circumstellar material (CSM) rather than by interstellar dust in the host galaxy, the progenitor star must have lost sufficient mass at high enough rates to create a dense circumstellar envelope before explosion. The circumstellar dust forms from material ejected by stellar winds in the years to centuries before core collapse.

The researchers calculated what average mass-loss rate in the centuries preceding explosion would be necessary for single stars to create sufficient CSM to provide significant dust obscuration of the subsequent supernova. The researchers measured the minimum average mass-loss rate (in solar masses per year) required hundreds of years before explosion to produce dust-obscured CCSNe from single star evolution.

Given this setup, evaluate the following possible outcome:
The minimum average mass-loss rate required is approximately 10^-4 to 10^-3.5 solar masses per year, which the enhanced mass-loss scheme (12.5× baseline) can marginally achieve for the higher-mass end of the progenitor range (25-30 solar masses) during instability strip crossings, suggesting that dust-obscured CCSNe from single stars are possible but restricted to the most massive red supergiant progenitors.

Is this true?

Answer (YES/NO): NO